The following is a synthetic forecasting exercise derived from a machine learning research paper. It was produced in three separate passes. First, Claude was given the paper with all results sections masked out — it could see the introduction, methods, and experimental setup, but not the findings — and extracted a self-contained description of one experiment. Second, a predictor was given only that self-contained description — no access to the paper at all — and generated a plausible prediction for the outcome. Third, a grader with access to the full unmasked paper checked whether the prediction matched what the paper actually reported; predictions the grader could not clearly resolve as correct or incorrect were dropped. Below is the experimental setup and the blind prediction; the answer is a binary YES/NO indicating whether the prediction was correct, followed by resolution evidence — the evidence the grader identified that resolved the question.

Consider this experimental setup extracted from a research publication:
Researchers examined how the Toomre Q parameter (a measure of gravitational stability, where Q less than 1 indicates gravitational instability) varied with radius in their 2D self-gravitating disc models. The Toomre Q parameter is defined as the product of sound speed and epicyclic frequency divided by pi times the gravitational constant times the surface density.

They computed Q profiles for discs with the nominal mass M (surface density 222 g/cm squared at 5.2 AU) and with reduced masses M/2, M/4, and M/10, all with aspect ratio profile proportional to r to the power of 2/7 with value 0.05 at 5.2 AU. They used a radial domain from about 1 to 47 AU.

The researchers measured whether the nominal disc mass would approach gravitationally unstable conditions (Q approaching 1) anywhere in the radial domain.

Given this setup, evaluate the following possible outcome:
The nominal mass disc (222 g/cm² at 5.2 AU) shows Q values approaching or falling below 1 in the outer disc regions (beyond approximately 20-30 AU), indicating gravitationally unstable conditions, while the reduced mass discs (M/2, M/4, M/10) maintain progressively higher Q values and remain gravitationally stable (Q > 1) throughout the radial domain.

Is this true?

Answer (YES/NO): NO